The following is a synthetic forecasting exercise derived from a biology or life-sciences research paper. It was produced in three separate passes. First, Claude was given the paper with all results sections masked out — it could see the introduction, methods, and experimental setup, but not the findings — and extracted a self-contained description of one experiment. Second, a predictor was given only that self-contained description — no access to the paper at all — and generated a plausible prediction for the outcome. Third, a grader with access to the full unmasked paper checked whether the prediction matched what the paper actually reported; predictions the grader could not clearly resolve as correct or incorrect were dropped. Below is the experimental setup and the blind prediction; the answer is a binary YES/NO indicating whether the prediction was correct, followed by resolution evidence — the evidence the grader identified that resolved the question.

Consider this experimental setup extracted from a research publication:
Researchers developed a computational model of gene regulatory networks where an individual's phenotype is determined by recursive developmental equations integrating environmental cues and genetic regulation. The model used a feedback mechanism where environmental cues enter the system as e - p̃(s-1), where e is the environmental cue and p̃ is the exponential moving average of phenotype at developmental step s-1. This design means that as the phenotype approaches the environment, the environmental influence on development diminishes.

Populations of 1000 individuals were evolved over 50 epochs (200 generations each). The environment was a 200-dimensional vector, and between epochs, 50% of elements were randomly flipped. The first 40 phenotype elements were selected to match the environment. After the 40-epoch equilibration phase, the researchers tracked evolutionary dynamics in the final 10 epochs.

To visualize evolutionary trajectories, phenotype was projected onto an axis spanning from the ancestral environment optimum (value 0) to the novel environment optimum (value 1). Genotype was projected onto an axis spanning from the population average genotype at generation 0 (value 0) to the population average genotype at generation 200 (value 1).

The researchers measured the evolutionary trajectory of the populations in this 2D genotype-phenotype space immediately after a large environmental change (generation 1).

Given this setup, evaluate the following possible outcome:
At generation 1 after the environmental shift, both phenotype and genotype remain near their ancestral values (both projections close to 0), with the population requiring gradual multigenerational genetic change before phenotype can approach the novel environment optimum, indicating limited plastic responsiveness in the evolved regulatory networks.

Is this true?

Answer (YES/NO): NO